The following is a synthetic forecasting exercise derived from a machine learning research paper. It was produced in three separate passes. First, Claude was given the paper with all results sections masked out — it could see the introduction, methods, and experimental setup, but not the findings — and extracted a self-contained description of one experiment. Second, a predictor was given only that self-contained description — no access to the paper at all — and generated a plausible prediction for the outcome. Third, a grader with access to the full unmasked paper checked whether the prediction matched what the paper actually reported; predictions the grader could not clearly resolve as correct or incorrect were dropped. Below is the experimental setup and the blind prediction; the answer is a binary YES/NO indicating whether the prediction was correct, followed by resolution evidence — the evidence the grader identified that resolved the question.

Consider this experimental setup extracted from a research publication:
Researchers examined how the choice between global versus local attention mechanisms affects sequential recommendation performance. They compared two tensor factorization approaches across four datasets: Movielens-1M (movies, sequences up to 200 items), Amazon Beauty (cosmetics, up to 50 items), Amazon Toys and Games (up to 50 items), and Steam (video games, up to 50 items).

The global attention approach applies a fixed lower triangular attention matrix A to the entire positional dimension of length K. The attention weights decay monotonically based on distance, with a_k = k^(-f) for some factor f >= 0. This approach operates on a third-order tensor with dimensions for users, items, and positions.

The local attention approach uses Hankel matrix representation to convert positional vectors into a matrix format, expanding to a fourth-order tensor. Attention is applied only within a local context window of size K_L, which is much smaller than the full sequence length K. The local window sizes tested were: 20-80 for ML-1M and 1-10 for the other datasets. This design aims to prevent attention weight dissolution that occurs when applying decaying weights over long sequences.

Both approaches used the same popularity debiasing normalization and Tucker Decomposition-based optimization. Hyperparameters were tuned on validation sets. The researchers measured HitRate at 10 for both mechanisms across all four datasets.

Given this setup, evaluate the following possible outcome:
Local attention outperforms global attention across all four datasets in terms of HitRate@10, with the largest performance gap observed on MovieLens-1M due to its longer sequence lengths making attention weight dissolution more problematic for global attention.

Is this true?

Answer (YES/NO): NO